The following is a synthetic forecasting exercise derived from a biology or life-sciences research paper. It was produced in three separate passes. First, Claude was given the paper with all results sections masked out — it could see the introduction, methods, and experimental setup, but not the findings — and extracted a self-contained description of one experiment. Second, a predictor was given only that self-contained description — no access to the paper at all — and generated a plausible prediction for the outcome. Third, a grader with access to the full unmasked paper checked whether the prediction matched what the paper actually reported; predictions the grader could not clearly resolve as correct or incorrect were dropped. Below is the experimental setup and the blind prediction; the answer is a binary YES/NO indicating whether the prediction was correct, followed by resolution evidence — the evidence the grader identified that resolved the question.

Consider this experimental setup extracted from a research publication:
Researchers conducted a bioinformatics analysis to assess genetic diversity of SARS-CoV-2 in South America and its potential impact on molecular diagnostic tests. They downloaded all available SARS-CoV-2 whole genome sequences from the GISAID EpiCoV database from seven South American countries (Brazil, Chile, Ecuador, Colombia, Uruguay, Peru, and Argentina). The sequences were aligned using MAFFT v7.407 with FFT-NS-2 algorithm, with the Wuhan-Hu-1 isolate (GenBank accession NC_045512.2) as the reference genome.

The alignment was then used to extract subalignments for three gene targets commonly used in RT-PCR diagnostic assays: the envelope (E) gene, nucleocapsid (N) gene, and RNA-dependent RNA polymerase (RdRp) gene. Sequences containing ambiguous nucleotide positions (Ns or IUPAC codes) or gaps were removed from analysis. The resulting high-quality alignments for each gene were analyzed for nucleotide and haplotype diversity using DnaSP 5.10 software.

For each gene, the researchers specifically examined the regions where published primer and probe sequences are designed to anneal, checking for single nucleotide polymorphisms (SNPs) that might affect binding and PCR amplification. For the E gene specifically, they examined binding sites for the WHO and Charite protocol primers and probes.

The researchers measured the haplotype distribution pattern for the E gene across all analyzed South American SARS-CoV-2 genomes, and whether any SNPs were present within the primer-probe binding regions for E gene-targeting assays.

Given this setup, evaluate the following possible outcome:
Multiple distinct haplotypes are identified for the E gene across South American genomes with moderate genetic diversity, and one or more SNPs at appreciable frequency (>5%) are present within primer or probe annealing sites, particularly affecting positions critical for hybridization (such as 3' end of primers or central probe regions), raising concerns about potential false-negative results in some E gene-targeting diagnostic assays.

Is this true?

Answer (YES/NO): NO